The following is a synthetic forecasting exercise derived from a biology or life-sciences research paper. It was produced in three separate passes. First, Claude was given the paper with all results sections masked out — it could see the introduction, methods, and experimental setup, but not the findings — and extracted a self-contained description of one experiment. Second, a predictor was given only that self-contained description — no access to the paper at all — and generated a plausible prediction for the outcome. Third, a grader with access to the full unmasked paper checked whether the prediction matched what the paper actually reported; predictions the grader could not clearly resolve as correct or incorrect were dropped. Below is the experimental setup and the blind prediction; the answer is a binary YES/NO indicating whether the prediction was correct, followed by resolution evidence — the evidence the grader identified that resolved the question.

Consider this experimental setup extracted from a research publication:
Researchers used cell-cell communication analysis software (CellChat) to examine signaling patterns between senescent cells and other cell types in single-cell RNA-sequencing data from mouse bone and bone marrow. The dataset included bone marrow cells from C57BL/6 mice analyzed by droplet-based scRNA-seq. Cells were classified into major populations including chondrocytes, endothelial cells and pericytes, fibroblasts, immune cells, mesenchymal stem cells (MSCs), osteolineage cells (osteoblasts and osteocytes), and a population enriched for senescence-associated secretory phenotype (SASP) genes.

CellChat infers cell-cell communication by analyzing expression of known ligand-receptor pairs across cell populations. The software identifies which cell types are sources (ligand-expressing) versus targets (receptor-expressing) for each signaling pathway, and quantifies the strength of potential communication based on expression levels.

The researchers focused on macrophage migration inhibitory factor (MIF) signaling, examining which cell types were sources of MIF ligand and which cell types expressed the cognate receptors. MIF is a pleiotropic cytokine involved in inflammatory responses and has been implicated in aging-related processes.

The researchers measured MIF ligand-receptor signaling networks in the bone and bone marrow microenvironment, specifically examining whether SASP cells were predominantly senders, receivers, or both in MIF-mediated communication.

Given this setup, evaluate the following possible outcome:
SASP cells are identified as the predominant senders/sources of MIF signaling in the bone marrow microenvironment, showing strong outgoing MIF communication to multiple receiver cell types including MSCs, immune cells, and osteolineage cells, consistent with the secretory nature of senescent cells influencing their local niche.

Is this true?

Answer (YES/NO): NO